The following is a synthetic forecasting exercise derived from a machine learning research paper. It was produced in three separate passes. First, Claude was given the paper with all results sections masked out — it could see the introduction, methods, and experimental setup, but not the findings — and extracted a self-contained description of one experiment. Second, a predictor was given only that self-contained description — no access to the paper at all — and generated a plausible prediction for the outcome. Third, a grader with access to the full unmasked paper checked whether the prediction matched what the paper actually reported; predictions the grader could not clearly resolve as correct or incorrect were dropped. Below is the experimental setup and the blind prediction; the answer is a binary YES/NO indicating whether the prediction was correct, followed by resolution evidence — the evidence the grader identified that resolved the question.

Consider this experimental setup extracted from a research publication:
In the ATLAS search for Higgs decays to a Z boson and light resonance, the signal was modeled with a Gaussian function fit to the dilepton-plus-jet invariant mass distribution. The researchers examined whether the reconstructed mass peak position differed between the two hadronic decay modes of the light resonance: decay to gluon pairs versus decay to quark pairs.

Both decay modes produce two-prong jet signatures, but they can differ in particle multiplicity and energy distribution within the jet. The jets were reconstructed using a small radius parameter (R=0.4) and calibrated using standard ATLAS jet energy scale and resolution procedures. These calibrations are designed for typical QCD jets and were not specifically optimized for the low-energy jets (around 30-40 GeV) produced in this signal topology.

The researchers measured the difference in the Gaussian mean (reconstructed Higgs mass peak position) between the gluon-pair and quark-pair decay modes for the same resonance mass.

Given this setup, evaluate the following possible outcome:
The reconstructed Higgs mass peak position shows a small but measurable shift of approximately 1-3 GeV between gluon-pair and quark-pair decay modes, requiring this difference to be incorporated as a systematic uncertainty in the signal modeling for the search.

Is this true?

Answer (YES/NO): NO